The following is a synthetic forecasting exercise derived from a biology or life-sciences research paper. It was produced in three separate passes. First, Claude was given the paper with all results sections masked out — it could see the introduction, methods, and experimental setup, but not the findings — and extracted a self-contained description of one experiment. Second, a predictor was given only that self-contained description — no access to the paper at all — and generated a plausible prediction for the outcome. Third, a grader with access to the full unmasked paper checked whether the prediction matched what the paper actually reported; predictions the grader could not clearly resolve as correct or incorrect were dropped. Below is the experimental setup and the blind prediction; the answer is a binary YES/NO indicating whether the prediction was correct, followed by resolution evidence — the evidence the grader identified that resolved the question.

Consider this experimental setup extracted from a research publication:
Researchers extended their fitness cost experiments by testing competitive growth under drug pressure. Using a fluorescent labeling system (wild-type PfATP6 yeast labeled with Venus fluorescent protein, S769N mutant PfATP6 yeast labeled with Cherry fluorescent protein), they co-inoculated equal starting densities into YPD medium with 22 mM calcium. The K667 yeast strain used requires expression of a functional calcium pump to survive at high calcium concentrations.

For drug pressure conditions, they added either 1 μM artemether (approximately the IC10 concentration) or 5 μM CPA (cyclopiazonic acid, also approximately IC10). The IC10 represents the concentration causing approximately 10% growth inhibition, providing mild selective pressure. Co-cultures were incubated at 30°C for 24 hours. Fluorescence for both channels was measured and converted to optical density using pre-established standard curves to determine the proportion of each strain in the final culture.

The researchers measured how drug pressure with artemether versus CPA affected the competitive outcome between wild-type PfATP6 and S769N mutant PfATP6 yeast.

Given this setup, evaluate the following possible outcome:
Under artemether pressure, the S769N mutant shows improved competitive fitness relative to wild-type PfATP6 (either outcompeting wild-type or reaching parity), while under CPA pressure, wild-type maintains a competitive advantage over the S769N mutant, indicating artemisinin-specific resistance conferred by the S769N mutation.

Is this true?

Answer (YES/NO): YES